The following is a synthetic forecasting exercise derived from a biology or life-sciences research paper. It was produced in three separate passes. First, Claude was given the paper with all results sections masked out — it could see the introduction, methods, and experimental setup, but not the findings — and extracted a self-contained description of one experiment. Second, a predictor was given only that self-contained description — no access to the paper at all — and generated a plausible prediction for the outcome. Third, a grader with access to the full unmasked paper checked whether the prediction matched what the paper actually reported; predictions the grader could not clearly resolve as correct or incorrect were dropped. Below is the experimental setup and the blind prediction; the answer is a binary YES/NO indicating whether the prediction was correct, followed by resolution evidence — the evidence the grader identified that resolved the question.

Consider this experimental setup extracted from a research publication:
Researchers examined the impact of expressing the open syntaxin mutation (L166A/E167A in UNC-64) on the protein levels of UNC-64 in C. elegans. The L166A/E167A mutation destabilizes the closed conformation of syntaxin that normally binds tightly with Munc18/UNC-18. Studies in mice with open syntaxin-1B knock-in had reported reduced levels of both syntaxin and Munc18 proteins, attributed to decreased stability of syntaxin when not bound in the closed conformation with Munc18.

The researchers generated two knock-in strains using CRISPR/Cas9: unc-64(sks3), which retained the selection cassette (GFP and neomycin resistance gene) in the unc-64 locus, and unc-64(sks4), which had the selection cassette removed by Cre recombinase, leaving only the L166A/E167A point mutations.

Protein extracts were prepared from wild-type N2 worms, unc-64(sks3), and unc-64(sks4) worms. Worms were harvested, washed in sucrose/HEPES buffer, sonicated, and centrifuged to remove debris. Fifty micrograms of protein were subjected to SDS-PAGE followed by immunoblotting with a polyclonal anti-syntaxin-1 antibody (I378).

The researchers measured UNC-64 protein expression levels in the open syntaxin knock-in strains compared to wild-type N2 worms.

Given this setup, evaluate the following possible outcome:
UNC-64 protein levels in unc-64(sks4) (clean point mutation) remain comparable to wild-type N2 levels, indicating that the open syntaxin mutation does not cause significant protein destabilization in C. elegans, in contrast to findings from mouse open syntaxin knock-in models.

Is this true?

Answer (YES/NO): NO